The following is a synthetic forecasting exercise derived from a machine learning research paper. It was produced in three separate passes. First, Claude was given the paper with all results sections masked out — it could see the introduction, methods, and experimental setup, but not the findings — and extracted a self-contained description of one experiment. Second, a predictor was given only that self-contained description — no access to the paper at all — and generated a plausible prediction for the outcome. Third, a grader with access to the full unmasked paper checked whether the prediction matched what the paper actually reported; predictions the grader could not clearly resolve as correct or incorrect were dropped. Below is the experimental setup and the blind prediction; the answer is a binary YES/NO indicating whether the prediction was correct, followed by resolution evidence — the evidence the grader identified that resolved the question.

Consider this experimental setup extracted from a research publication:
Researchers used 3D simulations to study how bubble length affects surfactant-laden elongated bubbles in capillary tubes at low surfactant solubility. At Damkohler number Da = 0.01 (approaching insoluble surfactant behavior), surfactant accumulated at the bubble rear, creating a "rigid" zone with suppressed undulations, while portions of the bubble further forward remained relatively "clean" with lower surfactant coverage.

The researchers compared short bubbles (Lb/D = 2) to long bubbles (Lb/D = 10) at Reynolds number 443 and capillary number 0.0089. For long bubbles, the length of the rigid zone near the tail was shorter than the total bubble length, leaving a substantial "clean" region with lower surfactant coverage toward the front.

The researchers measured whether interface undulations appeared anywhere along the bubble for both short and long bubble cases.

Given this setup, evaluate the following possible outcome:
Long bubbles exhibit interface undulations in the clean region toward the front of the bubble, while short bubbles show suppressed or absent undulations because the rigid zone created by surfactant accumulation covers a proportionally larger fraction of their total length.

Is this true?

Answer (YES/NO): NO